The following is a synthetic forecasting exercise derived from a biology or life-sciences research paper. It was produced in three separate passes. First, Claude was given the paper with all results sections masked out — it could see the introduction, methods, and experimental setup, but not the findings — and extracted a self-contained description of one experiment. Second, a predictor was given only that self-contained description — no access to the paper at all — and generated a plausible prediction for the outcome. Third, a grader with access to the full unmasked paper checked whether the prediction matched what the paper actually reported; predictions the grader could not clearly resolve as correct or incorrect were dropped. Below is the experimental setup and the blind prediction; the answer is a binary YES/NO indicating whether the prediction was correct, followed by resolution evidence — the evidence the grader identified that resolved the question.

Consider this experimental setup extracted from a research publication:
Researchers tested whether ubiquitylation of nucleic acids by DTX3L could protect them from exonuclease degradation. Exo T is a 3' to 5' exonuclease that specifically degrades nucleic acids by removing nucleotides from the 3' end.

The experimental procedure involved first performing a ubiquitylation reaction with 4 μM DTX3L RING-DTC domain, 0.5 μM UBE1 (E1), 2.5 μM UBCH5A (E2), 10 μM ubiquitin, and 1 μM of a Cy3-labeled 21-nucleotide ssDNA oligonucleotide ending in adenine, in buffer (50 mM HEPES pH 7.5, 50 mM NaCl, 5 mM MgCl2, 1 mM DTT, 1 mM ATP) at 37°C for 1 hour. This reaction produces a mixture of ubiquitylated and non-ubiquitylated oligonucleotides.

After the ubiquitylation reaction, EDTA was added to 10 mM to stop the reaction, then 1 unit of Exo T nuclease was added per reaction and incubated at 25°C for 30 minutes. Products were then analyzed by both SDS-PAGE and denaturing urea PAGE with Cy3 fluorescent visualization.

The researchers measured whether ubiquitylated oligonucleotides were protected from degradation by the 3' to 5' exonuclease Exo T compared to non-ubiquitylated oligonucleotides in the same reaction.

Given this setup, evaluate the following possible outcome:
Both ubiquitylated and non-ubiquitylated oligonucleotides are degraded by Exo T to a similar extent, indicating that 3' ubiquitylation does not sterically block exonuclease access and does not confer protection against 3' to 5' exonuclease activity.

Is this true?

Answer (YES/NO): NO